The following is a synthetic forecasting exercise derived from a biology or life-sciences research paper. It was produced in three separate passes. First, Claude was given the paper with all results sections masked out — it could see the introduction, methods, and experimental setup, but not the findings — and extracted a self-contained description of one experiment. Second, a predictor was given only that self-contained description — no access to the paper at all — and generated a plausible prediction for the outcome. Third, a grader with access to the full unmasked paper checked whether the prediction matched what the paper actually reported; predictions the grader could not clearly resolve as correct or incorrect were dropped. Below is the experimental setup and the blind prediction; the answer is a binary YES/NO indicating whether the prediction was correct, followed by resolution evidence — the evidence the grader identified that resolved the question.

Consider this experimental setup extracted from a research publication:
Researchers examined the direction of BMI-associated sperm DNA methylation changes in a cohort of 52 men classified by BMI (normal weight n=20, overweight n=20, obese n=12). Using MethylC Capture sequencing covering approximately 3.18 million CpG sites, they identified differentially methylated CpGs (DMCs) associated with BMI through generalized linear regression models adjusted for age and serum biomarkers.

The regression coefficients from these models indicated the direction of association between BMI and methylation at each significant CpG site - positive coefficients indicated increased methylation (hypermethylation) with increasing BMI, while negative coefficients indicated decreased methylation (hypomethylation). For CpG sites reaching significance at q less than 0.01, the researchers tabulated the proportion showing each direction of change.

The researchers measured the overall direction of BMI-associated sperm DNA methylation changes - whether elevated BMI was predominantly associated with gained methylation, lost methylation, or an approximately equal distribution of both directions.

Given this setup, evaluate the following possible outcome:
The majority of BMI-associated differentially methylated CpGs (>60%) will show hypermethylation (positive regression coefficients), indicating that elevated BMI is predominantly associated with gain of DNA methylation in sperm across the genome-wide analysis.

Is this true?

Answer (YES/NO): YES